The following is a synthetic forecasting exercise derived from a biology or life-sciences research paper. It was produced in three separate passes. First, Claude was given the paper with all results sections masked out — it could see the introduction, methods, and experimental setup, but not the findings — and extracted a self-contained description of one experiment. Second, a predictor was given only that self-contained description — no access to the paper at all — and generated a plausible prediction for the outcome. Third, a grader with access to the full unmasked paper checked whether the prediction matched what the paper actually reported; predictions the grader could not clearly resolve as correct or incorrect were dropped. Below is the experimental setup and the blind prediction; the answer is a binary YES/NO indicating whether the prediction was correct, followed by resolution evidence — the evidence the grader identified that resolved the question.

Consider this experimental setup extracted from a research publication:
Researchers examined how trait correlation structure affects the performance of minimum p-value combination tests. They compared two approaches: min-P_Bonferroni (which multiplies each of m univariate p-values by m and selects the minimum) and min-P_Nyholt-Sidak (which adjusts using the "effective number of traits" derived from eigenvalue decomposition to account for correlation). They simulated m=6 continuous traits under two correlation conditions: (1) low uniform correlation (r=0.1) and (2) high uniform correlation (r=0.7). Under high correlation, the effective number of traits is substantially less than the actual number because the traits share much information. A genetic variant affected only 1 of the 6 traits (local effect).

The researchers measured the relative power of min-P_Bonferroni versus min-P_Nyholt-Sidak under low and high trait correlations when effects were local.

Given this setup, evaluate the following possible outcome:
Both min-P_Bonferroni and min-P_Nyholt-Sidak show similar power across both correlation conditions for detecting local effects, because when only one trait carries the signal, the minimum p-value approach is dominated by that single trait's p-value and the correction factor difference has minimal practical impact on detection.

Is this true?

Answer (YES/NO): NO